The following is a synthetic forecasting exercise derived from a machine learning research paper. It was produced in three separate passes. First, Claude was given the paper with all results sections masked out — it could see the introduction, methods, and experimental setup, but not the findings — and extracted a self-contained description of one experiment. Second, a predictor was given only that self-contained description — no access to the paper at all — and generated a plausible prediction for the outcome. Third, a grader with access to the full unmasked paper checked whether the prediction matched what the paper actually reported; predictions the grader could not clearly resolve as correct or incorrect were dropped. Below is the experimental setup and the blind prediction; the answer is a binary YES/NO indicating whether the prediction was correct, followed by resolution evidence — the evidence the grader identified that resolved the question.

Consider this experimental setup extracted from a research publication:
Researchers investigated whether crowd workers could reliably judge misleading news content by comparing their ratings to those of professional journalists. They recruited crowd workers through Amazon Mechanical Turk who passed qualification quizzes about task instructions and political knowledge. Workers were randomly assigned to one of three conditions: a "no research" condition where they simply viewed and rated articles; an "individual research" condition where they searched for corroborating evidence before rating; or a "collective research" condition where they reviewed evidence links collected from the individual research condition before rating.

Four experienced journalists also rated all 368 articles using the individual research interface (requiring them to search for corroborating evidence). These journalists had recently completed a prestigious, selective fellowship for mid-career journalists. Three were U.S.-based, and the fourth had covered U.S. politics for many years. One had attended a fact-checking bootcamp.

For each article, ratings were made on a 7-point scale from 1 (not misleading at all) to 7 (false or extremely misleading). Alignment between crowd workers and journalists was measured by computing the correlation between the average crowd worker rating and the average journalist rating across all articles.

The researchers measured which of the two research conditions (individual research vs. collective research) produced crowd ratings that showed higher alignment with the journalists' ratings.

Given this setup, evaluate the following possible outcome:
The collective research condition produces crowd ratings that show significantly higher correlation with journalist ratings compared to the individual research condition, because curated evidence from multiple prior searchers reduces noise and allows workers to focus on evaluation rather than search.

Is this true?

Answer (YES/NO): NO